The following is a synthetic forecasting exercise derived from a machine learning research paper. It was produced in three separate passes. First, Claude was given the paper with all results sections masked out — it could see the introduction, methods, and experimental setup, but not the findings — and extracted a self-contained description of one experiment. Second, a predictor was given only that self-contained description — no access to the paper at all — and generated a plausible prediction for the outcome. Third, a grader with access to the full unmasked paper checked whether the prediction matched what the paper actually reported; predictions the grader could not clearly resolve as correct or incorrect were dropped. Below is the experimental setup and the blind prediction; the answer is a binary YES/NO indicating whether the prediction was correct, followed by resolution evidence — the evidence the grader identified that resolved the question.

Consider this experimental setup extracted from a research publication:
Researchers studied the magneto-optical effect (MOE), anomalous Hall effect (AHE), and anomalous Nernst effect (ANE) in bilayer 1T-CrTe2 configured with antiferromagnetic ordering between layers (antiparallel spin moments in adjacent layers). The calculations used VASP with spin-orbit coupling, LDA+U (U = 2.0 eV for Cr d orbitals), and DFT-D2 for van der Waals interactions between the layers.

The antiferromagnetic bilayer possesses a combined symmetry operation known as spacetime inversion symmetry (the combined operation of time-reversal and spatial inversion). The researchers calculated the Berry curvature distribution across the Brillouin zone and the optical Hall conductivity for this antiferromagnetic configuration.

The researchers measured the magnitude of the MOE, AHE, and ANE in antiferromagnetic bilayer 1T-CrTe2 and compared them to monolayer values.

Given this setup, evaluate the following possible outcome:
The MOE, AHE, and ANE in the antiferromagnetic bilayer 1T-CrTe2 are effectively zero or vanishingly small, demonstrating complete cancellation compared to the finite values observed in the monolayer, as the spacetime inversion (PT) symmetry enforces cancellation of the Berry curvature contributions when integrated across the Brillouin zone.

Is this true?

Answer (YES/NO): YES